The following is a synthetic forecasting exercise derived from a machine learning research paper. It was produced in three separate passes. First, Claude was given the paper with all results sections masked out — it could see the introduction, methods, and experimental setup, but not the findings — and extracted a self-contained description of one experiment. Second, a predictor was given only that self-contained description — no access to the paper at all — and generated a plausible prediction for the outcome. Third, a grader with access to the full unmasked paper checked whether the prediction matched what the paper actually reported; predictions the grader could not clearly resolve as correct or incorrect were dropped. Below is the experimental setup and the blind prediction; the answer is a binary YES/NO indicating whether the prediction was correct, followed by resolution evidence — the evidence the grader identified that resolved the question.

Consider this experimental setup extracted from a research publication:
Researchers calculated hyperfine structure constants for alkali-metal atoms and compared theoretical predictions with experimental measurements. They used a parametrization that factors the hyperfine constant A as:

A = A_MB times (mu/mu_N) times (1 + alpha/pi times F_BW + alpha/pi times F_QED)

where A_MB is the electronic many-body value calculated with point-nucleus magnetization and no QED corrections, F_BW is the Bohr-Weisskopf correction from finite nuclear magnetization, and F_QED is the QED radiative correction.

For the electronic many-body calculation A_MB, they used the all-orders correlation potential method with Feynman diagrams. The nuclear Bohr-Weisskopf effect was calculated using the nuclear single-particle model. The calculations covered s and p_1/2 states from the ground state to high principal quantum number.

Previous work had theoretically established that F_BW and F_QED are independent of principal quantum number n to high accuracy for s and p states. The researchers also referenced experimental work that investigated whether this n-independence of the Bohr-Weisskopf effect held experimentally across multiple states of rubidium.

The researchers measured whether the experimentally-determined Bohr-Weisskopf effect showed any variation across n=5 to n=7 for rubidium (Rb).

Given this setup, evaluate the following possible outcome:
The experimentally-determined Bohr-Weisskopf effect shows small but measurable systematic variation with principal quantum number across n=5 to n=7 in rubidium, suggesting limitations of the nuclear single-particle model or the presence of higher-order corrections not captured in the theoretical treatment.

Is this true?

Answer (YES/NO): NO